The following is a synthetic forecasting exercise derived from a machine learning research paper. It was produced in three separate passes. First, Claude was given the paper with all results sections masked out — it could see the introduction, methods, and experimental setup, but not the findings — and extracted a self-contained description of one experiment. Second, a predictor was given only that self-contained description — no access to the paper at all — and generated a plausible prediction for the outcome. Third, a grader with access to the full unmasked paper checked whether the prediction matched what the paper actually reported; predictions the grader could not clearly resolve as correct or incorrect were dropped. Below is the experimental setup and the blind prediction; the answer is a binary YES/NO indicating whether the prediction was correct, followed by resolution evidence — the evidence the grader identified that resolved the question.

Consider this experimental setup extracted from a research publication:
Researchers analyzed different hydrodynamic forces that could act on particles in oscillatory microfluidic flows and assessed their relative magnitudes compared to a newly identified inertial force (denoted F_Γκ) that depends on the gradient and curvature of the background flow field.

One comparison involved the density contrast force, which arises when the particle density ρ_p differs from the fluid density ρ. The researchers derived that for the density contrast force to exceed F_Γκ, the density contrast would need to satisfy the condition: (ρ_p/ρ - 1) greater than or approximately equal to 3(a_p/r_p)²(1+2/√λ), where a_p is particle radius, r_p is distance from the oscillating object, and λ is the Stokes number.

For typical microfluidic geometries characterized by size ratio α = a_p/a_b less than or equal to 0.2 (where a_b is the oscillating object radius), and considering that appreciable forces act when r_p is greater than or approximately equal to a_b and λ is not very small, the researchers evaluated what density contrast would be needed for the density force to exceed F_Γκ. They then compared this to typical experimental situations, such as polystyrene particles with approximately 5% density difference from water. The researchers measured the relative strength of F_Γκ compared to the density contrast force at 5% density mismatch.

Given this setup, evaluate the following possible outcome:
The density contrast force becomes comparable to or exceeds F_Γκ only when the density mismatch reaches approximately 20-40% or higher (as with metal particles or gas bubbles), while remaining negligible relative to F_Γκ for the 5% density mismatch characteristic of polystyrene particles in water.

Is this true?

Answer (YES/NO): NO